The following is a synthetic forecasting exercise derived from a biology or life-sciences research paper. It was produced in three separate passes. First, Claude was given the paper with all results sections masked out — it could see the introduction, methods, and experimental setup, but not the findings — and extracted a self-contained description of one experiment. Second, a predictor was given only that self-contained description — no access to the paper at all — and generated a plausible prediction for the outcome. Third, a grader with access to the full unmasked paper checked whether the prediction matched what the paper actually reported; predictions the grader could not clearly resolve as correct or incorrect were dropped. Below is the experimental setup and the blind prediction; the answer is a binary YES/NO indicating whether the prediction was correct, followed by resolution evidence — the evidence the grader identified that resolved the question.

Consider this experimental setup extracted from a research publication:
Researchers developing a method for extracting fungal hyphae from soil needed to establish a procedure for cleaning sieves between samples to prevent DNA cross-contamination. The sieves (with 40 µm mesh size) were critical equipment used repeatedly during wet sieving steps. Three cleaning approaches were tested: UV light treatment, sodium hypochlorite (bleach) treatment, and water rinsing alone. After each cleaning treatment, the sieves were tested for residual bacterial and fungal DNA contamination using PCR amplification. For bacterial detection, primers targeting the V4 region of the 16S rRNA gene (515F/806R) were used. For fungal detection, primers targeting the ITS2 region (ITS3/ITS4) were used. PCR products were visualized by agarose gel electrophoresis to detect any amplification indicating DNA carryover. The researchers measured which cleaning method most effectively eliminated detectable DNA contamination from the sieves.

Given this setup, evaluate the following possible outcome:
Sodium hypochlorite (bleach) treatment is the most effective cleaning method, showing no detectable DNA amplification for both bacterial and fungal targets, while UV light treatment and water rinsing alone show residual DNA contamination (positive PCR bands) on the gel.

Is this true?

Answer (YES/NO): NO